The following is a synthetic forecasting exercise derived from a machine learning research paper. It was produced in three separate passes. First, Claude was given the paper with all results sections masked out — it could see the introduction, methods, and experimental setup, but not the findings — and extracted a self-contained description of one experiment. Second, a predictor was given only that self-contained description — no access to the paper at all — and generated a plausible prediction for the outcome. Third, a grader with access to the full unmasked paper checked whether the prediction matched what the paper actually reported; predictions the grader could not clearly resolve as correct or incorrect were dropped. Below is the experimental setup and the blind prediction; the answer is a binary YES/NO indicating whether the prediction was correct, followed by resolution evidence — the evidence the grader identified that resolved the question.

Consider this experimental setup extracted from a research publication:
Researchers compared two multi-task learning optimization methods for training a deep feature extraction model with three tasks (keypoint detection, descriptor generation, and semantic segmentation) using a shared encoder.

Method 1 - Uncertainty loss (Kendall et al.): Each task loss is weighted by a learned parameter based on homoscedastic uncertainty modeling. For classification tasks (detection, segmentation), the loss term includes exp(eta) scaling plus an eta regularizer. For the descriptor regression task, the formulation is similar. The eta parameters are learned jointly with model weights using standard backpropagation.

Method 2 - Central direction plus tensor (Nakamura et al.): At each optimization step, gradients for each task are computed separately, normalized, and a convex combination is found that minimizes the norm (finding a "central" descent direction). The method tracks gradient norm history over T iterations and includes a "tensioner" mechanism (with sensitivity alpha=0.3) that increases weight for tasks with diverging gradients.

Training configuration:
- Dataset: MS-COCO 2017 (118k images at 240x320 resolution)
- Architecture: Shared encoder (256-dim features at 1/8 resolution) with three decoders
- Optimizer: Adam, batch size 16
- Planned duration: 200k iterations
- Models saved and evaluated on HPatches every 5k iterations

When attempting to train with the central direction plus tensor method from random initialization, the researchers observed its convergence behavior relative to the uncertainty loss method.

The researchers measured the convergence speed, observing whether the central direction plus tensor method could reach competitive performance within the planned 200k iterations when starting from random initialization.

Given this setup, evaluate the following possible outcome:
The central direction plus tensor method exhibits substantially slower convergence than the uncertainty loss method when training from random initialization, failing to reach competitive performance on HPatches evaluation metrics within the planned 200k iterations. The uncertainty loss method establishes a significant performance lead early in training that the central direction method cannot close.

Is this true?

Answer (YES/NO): YES